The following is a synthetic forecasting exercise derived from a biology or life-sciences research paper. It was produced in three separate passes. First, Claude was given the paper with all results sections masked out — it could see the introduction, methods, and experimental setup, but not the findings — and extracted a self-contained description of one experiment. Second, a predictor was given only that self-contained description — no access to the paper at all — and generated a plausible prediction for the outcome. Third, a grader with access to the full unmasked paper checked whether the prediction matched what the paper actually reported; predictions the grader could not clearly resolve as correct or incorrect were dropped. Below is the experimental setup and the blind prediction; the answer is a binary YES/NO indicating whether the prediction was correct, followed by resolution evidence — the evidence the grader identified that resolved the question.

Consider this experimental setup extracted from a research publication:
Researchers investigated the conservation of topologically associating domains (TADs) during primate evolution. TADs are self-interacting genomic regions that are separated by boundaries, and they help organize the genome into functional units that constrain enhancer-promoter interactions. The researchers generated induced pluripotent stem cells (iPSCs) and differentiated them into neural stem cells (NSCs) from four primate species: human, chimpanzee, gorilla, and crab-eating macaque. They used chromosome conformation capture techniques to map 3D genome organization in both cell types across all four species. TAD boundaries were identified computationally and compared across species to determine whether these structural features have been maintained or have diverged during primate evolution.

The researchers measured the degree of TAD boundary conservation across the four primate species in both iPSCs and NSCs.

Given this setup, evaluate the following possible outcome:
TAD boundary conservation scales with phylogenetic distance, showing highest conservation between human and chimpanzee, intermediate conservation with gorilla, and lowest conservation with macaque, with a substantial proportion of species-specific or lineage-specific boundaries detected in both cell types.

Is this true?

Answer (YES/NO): NO